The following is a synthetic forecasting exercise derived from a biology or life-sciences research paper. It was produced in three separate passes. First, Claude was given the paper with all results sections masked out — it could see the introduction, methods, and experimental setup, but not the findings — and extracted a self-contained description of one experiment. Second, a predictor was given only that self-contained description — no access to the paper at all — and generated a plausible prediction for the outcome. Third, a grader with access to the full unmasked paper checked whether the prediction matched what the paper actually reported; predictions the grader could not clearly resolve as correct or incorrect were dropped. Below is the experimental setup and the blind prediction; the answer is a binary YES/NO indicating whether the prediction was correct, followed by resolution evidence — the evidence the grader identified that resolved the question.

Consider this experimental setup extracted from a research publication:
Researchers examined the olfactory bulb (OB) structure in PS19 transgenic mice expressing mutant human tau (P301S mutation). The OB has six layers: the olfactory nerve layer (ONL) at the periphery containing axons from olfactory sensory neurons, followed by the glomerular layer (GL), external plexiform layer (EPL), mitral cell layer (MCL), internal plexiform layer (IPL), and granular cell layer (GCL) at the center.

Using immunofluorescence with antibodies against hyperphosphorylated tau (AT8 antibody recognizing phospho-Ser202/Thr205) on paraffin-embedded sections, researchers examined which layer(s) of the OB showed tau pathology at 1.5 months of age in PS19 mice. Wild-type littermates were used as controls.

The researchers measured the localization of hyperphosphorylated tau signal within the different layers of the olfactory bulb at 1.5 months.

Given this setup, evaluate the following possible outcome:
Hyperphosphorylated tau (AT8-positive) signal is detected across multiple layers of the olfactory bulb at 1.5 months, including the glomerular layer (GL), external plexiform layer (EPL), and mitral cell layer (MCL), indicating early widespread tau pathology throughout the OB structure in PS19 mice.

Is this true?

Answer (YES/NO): NO